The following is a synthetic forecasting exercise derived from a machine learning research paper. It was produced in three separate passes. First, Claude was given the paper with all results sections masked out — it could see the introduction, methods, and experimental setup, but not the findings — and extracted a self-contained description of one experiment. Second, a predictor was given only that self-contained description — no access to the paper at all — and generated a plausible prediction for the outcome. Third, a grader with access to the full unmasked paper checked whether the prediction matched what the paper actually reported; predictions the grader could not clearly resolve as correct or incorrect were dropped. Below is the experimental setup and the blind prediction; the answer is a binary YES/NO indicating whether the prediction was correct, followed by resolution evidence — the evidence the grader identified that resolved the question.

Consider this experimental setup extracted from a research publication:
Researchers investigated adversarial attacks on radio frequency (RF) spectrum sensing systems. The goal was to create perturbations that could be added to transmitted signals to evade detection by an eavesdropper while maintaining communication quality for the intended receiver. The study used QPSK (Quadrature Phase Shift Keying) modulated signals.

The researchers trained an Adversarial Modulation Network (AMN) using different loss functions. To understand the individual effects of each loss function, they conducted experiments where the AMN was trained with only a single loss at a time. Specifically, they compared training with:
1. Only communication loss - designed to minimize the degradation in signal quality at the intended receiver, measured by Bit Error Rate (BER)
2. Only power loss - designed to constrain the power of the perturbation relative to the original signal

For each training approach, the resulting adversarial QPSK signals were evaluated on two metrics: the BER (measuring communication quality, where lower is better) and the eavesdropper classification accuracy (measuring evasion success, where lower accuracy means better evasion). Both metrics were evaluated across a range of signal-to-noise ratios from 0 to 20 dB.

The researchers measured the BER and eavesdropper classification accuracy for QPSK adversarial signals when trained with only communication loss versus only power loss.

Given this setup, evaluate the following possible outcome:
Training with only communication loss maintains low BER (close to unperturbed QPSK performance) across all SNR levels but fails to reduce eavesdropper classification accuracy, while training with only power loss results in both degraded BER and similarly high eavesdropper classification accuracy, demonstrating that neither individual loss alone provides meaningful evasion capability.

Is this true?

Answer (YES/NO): NO